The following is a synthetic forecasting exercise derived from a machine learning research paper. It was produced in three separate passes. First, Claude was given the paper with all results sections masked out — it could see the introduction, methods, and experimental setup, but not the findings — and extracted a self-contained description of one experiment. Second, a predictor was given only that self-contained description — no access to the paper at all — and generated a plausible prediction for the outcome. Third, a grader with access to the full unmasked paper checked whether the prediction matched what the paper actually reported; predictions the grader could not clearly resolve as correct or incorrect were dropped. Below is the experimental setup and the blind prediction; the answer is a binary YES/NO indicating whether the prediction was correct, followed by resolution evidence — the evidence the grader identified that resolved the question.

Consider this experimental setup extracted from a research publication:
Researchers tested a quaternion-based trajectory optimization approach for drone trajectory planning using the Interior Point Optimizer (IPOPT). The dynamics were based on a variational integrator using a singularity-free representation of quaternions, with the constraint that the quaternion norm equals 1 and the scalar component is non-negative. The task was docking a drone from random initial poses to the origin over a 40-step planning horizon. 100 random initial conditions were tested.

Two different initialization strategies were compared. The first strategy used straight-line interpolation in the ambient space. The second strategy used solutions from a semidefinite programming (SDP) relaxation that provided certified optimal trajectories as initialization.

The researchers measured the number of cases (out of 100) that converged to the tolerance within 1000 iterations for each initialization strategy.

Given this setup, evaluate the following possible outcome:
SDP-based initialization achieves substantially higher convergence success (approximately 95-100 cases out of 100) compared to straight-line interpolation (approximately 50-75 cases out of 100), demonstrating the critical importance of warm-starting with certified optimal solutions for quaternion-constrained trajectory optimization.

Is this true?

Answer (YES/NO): NO